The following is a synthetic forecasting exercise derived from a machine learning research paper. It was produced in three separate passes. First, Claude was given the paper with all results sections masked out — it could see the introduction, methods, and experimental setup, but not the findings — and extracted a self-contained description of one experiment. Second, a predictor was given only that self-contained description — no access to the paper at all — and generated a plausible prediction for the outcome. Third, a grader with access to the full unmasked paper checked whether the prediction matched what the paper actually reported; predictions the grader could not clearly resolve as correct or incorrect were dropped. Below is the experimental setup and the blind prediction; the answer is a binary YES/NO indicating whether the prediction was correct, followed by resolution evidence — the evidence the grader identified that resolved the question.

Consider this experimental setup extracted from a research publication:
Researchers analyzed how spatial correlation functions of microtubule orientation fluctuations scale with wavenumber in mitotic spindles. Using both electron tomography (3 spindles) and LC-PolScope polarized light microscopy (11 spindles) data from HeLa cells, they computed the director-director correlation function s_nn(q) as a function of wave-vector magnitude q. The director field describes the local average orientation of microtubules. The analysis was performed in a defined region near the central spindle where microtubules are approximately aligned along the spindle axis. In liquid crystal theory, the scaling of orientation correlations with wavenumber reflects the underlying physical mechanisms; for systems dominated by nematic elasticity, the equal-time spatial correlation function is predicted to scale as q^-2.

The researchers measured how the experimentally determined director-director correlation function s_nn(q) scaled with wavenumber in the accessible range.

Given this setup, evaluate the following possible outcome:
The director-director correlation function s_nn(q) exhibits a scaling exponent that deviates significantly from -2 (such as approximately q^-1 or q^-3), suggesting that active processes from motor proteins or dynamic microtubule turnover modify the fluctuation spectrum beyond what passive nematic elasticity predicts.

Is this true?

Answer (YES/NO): NO